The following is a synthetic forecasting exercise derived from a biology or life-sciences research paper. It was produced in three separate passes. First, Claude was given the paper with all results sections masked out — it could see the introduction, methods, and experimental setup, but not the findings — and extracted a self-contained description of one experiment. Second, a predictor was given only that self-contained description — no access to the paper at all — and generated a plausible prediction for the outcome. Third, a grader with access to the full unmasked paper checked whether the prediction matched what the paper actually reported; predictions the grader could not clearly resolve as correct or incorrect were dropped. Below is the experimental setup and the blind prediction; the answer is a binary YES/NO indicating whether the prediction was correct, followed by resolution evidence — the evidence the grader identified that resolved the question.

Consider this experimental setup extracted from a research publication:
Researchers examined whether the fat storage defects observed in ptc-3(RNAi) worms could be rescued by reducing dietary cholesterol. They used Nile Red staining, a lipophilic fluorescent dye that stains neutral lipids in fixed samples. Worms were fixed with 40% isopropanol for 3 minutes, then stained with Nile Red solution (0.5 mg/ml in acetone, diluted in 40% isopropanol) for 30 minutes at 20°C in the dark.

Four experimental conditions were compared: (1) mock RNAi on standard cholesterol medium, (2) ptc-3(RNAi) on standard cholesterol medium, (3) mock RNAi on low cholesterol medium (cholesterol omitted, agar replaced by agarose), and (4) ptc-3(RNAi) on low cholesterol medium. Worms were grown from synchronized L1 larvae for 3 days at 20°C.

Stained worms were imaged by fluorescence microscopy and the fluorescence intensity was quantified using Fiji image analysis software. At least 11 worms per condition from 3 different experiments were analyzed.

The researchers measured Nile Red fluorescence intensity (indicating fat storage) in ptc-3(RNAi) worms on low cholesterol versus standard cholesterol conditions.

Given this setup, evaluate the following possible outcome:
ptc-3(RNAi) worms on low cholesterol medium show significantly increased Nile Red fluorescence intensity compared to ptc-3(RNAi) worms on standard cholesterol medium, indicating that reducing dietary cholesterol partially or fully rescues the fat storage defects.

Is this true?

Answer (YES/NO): YES